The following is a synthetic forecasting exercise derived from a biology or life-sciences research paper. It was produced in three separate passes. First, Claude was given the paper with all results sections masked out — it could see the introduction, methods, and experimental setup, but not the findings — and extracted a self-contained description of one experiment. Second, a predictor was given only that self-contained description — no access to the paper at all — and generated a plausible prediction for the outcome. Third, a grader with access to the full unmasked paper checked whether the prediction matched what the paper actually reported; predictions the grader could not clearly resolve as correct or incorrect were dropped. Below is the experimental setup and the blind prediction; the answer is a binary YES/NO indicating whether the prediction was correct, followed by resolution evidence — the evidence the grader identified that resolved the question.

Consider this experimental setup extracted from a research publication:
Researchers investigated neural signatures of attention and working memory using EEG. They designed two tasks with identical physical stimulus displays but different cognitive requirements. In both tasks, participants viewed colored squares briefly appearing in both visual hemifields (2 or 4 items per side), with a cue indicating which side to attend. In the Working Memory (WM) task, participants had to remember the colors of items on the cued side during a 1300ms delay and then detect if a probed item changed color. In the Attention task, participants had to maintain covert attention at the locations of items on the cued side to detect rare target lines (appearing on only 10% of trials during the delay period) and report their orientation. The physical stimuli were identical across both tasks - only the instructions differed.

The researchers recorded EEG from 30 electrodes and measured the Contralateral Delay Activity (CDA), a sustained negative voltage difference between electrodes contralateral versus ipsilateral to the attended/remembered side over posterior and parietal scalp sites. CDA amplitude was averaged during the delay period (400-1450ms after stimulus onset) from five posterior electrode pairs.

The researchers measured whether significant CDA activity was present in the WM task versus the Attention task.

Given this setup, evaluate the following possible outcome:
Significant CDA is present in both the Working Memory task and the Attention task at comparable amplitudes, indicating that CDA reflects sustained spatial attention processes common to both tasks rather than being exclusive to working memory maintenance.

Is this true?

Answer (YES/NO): NO